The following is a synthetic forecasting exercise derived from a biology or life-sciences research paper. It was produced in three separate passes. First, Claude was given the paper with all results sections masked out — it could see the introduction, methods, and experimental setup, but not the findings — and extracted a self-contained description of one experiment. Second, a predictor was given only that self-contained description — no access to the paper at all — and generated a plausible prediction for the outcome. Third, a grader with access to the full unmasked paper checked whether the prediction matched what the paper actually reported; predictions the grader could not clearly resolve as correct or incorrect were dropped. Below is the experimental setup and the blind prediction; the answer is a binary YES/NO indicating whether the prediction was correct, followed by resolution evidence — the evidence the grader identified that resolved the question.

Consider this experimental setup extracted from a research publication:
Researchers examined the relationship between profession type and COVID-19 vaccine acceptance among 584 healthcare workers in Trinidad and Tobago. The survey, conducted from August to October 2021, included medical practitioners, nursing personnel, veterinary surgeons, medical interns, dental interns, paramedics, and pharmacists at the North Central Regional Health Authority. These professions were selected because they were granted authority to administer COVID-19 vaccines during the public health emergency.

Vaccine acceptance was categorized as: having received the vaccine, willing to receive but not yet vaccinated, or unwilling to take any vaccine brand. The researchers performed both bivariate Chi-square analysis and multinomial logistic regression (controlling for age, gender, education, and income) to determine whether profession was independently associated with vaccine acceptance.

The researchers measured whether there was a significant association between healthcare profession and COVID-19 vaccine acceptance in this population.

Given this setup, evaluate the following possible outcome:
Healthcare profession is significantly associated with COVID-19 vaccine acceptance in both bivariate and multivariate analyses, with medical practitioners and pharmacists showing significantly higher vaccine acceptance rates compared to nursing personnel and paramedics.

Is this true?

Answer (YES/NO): NO